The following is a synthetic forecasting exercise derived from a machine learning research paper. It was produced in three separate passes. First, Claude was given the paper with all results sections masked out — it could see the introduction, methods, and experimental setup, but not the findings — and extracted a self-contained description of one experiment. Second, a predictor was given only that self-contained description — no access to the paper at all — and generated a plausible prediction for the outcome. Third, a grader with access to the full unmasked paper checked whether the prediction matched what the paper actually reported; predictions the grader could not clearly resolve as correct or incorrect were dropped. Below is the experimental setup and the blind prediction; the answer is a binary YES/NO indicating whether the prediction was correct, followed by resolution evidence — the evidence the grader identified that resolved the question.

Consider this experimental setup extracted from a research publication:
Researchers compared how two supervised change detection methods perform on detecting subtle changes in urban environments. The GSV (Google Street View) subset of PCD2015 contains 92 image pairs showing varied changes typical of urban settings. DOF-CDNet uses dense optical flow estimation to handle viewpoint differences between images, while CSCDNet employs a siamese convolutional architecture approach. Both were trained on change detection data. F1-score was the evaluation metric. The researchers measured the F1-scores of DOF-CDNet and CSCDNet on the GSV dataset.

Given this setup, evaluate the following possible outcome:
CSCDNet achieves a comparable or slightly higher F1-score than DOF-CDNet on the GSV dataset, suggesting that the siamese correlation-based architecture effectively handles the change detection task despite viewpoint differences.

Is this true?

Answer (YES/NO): YES